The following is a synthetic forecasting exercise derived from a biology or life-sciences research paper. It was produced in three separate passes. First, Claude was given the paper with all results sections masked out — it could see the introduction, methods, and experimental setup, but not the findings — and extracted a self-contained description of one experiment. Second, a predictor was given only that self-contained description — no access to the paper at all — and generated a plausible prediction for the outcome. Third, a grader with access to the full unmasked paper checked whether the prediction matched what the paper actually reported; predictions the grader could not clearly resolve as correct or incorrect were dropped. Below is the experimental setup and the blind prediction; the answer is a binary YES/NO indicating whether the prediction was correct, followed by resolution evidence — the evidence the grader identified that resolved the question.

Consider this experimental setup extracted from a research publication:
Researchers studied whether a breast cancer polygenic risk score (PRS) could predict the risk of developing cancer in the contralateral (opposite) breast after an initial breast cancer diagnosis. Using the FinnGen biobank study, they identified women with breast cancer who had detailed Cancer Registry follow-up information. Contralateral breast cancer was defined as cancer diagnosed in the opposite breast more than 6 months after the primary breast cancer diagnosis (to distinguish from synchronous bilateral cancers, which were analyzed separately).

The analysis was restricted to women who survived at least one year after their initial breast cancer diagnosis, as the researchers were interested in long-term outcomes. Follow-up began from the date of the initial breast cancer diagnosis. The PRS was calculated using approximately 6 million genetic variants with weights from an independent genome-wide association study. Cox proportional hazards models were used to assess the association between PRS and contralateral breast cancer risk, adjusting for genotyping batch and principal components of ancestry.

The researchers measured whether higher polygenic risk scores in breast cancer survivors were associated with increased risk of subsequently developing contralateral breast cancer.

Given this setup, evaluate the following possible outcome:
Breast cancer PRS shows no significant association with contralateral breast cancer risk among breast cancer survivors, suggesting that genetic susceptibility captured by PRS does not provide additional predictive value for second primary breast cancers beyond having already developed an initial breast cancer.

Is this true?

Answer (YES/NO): NO